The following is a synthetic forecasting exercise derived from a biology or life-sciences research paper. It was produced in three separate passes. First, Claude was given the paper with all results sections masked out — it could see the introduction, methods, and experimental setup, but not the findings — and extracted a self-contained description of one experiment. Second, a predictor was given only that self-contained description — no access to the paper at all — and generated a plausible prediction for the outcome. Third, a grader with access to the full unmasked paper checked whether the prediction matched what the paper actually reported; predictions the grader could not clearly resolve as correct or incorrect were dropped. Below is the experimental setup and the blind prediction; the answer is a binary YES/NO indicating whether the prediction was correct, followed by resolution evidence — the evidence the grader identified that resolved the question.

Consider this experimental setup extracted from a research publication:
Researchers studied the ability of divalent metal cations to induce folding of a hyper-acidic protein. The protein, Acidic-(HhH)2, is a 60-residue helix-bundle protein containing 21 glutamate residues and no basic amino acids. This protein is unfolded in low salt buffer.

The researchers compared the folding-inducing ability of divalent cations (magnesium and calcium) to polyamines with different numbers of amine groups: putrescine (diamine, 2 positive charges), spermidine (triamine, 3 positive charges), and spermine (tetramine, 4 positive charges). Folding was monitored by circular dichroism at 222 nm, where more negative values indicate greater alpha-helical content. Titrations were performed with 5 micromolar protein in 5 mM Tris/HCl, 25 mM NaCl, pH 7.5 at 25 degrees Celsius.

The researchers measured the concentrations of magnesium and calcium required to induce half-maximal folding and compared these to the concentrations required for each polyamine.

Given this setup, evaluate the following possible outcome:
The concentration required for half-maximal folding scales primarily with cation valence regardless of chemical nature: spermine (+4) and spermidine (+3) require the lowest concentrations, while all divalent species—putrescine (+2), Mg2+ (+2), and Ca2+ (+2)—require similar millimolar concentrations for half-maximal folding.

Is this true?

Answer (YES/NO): NO